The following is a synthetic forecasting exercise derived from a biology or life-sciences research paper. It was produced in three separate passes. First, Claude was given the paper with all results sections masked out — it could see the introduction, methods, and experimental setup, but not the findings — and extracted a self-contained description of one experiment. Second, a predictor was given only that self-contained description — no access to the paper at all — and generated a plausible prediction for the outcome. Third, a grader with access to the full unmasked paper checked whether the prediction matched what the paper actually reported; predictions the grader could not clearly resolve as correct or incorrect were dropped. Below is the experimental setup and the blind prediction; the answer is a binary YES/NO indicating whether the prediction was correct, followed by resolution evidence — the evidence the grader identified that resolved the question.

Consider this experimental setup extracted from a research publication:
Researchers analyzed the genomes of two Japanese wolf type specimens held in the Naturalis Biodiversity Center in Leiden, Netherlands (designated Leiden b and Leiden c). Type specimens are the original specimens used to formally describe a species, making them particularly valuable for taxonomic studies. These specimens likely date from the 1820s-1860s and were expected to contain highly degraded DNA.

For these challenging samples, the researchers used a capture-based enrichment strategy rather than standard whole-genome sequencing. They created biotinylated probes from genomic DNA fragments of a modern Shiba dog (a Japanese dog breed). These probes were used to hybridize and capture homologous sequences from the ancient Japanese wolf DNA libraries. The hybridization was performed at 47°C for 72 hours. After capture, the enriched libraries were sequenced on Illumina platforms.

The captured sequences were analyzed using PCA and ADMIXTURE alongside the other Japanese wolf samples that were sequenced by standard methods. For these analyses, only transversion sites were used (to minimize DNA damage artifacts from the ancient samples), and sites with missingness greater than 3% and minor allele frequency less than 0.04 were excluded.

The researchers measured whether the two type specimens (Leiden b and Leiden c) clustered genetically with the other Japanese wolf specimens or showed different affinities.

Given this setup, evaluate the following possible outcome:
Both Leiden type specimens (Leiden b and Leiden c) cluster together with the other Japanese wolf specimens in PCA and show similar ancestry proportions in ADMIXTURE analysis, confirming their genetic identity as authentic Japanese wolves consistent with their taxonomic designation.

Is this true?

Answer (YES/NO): NO